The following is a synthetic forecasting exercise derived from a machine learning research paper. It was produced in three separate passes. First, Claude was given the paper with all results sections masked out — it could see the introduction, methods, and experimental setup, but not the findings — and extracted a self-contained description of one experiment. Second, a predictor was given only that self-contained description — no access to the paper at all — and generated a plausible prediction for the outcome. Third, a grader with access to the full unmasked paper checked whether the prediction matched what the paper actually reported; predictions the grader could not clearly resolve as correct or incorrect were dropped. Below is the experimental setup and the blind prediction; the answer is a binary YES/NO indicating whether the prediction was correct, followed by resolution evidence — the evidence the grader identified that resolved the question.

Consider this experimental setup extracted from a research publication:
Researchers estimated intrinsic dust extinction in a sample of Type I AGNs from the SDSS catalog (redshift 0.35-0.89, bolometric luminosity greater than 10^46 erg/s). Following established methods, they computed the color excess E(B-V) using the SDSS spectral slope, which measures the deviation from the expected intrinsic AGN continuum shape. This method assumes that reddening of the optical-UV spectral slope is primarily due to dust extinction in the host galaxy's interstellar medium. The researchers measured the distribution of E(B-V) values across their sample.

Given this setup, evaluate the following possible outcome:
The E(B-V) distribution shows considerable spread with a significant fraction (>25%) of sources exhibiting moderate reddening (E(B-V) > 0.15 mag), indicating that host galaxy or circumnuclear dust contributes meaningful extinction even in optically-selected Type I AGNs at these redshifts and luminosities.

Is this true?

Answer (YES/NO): NO